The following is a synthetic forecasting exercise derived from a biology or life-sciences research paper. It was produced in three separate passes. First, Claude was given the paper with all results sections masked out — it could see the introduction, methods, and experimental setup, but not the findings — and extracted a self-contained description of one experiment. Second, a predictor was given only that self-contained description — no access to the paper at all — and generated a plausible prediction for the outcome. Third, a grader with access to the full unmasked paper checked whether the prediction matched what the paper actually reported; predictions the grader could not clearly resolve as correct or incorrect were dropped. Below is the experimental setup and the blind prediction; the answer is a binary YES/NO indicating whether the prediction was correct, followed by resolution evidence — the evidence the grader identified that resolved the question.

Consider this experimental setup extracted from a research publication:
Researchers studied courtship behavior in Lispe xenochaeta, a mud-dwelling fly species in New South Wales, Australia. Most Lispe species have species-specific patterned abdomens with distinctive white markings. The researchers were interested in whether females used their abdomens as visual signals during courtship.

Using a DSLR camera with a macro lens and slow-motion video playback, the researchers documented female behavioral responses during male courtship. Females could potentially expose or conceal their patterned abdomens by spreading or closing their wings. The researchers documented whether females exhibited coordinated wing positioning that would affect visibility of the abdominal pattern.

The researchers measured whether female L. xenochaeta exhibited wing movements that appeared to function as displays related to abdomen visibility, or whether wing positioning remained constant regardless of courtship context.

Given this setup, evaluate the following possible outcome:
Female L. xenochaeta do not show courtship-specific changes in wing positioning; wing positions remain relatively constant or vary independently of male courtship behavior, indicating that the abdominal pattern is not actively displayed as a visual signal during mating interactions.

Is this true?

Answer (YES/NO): NO